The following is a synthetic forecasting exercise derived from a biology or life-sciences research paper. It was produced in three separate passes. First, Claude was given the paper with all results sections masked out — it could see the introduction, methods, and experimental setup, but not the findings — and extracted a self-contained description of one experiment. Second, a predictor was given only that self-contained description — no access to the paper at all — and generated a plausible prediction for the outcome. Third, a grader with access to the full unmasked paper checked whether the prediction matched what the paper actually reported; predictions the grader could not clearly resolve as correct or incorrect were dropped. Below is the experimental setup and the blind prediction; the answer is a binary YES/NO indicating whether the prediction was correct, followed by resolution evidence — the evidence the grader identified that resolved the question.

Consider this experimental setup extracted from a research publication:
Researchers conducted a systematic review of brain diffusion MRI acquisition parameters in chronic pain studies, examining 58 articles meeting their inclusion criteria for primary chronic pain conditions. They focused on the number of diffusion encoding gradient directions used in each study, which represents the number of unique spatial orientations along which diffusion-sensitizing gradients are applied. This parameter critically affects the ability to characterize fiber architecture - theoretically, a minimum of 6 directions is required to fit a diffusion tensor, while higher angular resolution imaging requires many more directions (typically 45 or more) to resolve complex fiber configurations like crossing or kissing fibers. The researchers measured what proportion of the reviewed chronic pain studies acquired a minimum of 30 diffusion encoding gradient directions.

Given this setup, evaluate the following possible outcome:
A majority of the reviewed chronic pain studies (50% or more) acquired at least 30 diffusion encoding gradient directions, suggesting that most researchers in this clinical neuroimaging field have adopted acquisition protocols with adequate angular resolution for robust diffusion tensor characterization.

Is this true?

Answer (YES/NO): YES